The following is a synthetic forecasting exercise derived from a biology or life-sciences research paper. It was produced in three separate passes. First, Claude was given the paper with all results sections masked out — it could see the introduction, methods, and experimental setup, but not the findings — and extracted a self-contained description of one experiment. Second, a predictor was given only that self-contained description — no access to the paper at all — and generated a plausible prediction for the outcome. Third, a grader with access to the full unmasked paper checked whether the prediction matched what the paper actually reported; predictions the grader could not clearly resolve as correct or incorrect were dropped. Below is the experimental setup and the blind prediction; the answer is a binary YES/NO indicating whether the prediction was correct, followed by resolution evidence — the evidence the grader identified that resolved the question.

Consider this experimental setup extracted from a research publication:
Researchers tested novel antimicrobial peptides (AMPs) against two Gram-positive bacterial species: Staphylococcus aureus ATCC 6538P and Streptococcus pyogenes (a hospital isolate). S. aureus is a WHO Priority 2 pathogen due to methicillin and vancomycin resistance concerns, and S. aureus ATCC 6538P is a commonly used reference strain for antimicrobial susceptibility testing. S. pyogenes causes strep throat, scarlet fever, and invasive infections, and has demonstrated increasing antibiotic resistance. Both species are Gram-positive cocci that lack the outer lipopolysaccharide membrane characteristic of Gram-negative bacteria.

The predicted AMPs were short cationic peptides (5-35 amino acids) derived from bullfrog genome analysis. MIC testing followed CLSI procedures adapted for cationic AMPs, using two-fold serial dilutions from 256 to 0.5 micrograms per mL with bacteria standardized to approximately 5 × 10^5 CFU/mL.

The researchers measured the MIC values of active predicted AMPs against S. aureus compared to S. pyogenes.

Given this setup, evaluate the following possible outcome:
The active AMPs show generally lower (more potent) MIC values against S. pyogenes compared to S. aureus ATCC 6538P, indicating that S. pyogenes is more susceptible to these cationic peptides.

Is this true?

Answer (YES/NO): NO